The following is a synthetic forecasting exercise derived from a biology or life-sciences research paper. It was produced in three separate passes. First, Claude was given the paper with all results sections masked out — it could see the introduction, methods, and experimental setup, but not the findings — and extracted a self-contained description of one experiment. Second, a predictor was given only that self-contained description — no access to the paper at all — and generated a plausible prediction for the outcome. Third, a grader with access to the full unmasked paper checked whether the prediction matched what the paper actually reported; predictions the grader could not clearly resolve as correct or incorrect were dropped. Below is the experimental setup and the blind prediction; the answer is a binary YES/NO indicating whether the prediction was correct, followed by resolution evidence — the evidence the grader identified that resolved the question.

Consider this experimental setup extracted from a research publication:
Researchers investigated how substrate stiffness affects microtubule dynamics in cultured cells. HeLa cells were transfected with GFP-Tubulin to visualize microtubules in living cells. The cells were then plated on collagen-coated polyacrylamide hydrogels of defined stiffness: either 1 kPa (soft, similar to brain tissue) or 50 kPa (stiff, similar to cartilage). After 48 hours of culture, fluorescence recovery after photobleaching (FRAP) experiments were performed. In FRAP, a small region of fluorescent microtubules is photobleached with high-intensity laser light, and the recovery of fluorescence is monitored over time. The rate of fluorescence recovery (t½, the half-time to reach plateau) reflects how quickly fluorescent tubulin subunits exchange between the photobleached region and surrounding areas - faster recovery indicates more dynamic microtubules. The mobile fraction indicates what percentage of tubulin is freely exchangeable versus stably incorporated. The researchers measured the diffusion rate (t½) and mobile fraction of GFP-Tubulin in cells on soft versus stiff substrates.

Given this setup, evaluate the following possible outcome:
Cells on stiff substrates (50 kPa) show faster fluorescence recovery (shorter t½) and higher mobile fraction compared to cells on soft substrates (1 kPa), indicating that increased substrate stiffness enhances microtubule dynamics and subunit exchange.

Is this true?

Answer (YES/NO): NO